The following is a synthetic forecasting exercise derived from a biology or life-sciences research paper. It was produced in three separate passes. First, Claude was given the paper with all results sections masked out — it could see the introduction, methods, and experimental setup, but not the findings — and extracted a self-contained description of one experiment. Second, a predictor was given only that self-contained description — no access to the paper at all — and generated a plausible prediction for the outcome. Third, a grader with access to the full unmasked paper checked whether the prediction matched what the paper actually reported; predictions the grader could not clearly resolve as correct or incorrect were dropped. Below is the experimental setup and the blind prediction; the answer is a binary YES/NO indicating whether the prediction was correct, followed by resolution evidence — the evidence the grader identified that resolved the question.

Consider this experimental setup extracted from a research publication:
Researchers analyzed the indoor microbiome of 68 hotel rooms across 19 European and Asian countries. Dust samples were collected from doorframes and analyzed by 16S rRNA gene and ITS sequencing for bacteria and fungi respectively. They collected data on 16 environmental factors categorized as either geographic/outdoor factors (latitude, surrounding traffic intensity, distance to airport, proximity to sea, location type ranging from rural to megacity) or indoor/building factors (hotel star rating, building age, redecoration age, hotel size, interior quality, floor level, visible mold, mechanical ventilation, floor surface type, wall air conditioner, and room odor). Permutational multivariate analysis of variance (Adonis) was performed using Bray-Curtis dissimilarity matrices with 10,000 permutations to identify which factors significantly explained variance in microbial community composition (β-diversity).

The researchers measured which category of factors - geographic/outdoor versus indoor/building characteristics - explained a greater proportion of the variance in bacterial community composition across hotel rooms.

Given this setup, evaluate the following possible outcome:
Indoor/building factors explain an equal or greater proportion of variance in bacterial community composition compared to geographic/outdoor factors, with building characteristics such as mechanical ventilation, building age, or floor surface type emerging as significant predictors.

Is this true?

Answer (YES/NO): NO